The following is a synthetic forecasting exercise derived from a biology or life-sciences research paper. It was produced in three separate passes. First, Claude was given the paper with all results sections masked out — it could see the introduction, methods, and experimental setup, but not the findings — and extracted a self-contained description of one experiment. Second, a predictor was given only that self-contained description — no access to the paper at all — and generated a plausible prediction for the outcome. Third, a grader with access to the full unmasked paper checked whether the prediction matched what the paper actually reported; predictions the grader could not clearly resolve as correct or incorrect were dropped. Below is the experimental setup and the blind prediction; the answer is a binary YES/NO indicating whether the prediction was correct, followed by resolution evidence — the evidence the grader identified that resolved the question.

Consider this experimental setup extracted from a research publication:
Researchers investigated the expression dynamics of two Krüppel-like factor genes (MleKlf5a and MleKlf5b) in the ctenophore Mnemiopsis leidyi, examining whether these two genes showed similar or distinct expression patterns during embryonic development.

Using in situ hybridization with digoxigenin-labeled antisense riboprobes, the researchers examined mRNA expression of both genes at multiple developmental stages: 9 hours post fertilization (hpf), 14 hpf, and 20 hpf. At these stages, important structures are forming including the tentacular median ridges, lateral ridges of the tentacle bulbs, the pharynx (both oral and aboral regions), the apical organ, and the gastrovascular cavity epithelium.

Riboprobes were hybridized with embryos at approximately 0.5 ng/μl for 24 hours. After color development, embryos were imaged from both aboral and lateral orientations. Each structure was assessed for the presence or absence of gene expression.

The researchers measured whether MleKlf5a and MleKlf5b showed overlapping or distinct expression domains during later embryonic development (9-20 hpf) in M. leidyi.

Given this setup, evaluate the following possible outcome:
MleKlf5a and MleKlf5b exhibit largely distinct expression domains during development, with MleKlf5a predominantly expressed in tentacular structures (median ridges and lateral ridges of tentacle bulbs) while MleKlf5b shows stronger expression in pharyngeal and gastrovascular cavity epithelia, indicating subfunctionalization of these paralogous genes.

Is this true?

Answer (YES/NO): NO